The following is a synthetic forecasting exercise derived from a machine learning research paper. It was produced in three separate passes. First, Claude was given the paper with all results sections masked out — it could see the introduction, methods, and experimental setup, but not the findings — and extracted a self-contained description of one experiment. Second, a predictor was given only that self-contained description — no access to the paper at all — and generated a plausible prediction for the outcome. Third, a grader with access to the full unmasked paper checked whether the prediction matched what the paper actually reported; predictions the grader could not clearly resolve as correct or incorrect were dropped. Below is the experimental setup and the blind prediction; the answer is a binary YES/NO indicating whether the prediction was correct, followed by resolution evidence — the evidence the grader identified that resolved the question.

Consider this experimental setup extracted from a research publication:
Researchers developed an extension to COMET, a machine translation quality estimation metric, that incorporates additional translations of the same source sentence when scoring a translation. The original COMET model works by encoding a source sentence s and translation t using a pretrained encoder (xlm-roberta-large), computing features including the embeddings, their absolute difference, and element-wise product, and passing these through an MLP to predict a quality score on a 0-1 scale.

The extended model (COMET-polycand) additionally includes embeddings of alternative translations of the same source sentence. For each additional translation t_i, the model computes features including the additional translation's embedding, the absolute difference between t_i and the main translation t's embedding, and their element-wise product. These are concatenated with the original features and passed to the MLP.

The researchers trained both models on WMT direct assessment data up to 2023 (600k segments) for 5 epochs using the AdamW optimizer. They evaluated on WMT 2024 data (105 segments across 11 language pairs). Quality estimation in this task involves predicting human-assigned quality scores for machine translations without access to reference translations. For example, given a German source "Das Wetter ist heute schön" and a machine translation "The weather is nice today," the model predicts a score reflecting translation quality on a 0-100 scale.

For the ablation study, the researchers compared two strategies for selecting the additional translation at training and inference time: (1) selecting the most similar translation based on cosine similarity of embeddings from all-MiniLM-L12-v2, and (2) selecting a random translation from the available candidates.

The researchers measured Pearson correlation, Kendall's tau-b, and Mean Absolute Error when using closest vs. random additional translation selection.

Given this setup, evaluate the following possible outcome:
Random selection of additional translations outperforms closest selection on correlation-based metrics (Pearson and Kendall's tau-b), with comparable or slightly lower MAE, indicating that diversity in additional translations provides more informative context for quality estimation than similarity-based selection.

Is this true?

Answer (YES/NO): NO